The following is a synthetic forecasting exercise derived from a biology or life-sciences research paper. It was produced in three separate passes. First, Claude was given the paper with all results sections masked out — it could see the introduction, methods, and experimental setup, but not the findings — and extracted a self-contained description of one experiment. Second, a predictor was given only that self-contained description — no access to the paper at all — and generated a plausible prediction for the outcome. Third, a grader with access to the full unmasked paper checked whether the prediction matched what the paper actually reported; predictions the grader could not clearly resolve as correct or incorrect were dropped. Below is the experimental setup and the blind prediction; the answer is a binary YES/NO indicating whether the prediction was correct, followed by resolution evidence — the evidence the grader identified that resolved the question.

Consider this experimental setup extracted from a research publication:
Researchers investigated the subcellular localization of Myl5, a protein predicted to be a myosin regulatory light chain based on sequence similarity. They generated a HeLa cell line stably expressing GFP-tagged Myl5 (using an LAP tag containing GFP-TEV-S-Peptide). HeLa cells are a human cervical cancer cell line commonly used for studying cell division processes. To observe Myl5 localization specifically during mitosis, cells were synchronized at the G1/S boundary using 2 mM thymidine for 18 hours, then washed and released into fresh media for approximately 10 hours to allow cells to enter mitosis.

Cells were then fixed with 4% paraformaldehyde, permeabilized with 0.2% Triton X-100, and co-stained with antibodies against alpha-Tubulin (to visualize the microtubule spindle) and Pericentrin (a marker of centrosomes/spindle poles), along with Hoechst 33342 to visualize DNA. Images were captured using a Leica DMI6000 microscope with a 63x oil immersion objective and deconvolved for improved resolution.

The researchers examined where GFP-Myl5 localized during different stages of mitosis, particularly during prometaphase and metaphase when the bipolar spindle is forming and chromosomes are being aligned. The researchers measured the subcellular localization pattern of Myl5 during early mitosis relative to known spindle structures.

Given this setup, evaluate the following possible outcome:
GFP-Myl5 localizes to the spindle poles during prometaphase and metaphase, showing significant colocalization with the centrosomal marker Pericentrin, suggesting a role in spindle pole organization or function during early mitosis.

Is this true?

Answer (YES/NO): YES